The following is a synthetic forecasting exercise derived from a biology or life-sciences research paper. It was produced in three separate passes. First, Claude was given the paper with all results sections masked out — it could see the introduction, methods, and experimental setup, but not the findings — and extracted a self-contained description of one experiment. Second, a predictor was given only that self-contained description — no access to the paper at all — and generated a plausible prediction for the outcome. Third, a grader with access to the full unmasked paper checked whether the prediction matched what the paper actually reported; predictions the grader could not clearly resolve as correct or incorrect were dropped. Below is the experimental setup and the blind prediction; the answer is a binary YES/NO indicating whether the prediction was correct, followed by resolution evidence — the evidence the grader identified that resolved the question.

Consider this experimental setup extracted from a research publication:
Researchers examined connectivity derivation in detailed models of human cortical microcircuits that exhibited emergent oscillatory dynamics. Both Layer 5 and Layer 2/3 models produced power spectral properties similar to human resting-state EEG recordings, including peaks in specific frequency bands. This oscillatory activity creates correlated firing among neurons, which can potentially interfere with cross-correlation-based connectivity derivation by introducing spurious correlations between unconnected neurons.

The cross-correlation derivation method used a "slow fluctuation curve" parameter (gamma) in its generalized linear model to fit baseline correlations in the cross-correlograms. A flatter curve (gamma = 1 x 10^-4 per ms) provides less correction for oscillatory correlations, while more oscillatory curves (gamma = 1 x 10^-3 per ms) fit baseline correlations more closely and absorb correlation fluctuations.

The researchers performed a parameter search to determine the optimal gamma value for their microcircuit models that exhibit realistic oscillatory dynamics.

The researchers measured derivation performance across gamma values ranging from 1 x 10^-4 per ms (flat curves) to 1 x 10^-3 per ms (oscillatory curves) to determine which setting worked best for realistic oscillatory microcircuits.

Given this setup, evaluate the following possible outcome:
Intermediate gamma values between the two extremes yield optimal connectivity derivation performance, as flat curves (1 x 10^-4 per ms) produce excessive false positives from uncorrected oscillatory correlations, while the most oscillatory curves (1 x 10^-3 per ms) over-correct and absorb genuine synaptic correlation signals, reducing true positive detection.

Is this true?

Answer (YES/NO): YES